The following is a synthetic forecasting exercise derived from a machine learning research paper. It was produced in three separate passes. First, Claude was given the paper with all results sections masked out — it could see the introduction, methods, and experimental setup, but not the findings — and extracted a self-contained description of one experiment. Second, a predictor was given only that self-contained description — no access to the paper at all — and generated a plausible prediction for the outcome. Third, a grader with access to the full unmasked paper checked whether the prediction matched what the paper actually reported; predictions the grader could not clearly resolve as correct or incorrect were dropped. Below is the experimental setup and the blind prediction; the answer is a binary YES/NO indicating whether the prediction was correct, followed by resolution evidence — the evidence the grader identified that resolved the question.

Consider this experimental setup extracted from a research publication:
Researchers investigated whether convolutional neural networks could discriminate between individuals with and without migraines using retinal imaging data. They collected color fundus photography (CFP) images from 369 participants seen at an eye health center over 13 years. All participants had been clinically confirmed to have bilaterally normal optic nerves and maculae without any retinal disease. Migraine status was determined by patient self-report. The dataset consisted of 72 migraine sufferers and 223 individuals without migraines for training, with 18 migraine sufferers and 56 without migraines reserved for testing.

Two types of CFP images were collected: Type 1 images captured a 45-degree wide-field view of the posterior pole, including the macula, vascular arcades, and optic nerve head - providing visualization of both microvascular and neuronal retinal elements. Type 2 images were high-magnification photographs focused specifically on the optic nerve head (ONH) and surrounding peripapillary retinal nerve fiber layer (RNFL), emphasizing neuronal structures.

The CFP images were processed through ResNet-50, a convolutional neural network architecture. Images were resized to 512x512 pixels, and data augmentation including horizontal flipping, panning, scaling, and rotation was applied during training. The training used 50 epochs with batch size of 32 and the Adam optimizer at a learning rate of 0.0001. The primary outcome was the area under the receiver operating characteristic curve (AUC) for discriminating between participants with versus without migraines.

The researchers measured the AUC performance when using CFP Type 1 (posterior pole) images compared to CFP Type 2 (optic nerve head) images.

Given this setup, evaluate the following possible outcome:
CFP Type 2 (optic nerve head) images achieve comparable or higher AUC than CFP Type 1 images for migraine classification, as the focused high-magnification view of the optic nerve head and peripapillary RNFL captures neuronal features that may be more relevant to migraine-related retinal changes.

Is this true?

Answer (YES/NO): NO